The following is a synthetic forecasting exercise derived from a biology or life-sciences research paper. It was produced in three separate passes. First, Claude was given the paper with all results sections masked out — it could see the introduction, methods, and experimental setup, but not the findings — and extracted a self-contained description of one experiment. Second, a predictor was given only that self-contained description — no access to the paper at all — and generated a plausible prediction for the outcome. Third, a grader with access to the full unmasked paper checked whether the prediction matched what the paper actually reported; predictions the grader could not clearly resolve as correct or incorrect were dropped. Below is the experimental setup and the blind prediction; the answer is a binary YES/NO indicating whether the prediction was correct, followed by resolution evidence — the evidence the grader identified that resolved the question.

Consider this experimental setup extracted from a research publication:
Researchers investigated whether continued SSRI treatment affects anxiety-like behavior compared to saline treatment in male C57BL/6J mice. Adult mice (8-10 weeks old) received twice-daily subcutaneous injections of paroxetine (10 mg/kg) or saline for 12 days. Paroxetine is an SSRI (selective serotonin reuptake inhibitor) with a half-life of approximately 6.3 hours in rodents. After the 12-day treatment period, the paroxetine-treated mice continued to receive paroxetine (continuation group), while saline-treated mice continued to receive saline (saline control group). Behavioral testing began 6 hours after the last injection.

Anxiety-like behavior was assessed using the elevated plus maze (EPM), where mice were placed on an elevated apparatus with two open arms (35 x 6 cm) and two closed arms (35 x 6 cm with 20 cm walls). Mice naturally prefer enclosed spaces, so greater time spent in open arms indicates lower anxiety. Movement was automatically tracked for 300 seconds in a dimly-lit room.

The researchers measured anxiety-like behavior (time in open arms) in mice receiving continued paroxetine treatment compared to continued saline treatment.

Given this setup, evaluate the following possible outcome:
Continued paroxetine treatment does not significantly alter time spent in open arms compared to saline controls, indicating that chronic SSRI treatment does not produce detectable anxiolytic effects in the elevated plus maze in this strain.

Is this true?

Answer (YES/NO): NO